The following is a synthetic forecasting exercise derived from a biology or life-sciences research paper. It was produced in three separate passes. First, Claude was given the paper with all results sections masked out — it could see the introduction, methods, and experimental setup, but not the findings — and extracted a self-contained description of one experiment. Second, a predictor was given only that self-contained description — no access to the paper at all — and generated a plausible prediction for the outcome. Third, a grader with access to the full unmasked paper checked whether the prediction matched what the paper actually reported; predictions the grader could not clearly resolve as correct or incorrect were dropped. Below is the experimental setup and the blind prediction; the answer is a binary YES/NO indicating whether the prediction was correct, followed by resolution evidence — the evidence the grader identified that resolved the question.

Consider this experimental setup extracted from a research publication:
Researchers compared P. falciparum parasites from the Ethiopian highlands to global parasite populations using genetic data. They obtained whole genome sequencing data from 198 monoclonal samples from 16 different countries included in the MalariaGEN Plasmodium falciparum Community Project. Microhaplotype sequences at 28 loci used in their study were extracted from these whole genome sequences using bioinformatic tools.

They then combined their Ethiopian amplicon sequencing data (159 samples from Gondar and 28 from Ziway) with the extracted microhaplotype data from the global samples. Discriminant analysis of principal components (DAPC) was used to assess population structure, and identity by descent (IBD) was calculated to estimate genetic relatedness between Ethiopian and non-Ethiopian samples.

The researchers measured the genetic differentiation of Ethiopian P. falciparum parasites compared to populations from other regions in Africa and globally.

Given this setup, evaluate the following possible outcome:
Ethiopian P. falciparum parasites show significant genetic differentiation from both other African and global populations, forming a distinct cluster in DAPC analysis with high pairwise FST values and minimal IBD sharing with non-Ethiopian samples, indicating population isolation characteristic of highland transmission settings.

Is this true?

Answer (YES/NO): NO